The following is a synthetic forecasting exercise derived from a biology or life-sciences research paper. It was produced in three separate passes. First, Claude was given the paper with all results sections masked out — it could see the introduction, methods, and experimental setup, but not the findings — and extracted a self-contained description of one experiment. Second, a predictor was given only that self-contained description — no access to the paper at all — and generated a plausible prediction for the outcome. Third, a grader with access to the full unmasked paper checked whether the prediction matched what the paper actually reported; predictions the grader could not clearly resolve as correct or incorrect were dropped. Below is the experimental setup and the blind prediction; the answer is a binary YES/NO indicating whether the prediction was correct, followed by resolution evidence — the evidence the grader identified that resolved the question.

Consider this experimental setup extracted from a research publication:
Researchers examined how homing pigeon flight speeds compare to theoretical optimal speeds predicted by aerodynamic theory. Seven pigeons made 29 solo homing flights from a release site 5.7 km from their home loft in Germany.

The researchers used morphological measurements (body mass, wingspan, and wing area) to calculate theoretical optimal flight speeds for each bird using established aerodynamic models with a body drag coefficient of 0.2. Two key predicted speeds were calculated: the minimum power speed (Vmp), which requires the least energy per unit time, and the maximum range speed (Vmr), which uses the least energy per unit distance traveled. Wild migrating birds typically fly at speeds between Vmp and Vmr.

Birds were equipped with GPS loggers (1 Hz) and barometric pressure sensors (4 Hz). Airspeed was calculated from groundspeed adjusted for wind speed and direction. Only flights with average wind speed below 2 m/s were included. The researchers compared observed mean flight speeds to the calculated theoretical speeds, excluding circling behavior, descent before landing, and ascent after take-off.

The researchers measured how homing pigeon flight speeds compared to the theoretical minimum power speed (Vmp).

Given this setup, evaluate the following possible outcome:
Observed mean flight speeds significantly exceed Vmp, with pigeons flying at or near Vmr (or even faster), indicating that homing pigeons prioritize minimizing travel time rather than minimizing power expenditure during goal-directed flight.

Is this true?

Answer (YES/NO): YES